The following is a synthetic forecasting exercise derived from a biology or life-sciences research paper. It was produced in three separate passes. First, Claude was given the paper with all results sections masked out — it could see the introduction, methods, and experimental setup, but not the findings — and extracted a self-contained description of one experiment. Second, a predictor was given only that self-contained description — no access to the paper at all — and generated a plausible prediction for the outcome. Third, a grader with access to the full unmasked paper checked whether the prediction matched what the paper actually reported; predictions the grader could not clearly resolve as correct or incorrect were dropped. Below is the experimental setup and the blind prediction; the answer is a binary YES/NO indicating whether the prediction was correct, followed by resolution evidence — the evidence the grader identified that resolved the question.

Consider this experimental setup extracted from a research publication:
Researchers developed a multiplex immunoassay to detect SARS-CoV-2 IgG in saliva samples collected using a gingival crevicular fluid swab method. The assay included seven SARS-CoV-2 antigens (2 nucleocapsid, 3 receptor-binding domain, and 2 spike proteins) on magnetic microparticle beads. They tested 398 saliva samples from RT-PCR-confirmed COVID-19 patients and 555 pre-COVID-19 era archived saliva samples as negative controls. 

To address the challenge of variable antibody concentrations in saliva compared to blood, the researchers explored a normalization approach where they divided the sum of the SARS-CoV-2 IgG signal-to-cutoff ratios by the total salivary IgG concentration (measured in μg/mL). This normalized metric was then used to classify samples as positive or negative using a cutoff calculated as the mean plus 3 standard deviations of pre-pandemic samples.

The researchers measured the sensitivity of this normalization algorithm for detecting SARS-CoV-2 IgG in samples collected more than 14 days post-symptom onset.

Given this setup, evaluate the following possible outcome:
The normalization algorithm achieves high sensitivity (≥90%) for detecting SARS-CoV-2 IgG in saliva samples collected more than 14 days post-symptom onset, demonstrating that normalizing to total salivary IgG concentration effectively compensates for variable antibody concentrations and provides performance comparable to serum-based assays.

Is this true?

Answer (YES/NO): NO